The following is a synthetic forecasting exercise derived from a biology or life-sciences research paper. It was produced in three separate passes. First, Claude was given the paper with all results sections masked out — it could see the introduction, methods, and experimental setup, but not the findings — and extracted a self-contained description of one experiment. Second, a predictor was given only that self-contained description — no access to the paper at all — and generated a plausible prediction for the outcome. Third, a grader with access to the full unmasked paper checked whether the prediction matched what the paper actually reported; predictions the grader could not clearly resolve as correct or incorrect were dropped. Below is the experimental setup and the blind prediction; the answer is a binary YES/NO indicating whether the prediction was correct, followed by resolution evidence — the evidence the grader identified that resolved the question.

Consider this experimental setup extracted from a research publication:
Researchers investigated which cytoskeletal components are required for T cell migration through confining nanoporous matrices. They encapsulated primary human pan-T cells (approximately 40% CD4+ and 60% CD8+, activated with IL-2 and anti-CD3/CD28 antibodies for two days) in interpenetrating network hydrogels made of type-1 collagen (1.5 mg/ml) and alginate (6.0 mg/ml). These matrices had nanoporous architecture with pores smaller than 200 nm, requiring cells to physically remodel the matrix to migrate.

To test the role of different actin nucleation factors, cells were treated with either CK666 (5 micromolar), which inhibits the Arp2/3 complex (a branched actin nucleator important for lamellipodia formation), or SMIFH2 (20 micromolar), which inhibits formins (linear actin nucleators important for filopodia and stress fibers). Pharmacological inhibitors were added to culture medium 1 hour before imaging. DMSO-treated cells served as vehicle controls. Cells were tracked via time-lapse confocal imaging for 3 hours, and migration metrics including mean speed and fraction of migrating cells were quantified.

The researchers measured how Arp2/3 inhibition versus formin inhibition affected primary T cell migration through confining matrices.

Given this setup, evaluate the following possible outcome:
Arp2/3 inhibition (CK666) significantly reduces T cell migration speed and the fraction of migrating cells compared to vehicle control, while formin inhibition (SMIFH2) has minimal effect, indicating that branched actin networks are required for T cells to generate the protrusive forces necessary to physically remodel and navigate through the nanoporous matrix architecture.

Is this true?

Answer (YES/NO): NO